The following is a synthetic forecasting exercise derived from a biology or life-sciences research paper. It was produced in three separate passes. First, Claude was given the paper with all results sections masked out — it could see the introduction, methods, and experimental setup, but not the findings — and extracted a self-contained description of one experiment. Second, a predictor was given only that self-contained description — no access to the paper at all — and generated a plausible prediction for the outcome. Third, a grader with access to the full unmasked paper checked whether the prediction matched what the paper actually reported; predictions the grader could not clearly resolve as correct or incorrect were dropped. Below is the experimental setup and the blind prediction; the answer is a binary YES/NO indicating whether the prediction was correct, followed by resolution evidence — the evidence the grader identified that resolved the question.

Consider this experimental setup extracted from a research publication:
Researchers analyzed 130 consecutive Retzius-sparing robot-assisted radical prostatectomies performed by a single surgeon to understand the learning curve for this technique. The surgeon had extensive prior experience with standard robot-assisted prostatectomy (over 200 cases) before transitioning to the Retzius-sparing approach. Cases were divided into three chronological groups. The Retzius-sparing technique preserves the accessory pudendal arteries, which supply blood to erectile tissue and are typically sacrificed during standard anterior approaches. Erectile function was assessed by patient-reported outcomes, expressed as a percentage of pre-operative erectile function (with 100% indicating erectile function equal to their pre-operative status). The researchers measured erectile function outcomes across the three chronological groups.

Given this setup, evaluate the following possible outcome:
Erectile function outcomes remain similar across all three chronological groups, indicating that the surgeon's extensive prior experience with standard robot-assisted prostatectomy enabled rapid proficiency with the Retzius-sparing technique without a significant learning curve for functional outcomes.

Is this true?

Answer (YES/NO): YES